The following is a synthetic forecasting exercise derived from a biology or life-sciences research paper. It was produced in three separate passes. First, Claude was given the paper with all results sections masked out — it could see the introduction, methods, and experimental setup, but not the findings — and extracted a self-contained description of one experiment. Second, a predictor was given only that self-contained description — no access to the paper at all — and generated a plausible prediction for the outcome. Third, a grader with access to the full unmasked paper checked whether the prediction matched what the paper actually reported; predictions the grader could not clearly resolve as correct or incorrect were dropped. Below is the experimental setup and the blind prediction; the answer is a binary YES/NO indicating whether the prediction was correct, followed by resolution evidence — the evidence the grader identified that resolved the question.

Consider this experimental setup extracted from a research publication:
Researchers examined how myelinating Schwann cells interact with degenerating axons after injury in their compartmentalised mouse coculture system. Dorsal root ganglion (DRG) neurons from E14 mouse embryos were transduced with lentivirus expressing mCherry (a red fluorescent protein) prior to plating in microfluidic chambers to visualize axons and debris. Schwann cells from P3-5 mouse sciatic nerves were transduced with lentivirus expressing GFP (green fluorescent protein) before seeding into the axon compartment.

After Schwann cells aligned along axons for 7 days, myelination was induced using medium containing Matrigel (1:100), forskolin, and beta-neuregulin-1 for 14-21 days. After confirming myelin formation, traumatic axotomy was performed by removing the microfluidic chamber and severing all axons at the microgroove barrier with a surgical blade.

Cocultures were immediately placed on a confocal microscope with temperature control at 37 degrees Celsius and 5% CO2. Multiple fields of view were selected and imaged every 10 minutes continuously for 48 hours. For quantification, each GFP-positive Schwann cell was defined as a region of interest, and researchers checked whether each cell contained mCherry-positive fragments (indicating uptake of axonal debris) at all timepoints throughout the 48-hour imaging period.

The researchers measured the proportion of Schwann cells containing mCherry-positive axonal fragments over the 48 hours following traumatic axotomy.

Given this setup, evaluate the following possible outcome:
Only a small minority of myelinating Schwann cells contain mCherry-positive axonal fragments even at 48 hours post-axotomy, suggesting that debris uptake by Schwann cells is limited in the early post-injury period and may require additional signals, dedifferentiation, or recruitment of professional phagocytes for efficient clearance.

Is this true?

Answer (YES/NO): NO